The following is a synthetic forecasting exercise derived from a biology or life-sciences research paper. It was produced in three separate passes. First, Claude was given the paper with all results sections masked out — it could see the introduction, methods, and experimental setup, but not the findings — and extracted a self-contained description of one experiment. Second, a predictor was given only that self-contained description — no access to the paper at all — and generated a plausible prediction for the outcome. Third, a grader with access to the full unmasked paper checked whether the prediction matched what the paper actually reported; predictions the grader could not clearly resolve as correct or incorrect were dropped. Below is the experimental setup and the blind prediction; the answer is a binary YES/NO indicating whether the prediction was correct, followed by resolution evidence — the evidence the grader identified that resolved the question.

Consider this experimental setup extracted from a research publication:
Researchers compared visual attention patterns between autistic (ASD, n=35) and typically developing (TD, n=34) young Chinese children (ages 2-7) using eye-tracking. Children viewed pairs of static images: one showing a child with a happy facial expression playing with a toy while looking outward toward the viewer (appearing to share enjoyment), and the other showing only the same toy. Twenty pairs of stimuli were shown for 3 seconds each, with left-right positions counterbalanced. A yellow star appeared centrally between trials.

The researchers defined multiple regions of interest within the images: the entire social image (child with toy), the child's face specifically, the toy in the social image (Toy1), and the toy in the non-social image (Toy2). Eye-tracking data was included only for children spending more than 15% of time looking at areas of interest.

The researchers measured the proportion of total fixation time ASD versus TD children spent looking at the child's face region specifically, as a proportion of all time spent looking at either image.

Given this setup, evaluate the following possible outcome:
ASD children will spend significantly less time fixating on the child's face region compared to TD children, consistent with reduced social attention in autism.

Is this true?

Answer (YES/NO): NO